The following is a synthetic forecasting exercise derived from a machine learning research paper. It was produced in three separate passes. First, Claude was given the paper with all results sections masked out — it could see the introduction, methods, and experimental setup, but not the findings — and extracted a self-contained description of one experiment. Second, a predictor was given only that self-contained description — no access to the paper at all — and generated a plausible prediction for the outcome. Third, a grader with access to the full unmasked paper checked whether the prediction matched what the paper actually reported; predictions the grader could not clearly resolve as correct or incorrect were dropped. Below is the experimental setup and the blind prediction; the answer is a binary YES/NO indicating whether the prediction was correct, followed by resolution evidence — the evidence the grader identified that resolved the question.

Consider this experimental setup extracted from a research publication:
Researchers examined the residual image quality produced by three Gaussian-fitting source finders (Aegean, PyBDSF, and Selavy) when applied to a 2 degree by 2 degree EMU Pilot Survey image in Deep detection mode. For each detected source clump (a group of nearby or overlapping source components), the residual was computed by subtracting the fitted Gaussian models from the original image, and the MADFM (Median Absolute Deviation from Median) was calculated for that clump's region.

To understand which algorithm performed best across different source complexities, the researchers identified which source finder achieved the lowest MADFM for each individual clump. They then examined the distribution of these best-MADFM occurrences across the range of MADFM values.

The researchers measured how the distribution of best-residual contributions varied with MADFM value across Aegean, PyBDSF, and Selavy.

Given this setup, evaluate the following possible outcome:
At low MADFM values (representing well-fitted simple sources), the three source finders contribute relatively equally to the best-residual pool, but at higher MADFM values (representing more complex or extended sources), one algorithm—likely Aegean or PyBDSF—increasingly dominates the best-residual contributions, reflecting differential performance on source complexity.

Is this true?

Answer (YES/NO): YES